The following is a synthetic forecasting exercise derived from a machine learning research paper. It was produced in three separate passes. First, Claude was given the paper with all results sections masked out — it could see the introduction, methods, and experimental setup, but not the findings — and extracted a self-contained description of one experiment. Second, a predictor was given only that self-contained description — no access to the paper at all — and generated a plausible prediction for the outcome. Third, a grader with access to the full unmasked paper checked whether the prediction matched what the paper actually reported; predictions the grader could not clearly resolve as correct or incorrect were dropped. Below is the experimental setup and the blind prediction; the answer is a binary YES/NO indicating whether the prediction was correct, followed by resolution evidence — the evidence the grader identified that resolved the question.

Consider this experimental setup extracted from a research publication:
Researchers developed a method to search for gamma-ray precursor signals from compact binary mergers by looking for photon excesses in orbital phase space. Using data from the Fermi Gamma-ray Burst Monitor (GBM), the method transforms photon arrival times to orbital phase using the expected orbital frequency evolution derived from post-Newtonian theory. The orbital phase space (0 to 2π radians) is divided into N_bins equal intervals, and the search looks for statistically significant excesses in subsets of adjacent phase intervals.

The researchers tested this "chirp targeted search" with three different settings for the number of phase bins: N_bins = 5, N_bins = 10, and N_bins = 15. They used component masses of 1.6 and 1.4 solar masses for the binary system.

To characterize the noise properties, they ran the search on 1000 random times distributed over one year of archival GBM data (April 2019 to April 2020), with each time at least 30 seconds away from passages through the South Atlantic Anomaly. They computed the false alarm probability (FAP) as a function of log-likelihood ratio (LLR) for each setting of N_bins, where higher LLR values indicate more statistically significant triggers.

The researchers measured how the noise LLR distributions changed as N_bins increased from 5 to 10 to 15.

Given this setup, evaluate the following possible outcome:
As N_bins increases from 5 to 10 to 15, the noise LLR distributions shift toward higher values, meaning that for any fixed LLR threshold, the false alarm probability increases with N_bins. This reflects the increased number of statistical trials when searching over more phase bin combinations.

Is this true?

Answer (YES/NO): YES